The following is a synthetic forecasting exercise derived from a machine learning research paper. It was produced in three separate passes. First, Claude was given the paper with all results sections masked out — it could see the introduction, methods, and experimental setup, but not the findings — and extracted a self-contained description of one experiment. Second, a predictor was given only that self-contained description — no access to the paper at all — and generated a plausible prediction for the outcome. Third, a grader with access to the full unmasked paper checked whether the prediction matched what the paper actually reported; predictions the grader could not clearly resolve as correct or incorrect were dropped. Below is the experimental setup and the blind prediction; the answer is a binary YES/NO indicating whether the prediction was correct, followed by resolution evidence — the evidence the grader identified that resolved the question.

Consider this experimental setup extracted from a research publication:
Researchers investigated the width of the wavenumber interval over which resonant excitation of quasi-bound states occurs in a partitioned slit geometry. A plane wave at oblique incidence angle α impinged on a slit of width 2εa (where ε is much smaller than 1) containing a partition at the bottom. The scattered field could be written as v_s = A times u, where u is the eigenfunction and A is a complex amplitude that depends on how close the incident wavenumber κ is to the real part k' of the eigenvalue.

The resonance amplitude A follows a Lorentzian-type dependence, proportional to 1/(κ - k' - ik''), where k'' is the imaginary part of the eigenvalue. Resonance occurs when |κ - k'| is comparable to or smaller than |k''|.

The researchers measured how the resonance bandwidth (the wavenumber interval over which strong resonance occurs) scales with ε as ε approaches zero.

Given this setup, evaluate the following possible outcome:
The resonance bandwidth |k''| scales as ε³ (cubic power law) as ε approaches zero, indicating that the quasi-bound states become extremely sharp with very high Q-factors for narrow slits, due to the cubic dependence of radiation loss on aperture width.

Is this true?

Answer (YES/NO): NO